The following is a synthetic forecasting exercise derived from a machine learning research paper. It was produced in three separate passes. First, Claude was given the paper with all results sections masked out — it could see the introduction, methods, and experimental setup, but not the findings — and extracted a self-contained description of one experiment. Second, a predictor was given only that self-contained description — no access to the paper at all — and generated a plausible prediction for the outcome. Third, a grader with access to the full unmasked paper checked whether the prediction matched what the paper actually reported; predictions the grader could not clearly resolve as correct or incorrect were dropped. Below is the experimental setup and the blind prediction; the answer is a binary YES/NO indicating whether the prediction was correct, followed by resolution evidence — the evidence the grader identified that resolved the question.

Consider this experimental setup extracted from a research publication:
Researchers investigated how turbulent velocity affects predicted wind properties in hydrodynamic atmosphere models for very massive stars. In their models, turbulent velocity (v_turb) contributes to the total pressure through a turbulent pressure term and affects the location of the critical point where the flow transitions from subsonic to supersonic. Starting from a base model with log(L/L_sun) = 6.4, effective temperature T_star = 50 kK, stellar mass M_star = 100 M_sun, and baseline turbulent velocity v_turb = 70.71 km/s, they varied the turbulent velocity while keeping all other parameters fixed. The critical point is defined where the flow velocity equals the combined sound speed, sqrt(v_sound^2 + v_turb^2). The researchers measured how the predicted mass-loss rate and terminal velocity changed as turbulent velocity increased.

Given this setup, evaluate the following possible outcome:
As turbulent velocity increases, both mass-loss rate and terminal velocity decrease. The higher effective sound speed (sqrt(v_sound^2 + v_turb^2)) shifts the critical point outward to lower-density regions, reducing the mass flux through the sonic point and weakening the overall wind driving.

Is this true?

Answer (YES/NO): NO